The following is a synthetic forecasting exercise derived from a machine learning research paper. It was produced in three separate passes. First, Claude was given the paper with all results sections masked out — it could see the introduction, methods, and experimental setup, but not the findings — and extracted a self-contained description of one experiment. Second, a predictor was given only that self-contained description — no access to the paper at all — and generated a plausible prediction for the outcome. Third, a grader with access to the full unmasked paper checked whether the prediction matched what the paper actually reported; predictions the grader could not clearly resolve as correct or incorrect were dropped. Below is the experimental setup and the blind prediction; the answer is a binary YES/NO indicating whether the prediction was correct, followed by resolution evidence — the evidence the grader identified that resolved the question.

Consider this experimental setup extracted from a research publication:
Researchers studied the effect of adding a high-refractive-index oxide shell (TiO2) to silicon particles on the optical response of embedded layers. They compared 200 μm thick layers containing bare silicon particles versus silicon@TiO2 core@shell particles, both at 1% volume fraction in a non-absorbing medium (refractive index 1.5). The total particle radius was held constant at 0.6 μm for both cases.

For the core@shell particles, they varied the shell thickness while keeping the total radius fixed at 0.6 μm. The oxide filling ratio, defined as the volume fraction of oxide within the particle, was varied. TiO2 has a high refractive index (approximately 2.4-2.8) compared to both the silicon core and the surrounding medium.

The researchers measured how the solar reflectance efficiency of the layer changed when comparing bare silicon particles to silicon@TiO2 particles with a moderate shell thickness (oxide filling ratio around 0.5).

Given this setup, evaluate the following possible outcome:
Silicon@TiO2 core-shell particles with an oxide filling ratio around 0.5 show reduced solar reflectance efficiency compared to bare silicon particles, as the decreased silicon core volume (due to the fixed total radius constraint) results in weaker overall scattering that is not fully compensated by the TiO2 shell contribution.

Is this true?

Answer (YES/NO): NO